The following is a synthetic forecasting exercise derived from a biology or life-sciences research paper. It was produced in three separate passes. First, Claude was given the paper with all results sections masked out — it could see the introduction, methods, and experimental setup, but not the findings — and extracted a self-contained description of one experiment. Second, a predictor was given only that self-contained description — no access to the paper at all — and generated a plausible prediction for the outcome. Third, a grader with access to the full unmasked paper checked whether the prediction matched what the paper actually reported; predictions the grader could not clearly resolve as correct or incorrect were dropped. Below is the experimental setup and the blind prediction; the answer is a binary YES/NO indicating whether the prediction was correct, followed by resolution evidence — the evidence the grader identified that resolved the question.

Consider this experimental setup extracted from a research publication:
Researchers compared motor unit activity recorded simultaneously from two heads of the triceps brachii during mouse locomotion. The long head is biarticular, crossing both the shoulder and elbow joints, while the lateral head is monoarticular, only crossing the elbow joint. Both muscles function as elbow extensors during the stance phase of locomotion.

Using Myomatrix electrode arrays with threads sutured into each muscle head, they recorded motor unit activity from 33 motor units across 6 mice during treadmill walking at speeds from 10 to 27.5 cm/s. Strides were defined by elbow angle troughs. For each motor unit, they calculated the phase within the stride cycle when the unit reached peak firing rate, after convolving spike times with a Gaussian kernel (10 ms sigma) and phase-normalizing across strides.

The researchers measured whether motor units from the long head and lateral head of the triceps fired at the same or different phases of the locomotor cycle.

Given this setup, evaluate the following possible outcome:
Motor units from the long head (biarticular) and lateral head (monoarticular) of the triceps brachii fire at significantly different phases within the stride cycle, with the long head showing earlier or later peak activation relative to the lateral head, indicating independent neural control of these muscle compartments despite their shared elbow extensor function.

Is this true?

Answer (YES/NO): YES